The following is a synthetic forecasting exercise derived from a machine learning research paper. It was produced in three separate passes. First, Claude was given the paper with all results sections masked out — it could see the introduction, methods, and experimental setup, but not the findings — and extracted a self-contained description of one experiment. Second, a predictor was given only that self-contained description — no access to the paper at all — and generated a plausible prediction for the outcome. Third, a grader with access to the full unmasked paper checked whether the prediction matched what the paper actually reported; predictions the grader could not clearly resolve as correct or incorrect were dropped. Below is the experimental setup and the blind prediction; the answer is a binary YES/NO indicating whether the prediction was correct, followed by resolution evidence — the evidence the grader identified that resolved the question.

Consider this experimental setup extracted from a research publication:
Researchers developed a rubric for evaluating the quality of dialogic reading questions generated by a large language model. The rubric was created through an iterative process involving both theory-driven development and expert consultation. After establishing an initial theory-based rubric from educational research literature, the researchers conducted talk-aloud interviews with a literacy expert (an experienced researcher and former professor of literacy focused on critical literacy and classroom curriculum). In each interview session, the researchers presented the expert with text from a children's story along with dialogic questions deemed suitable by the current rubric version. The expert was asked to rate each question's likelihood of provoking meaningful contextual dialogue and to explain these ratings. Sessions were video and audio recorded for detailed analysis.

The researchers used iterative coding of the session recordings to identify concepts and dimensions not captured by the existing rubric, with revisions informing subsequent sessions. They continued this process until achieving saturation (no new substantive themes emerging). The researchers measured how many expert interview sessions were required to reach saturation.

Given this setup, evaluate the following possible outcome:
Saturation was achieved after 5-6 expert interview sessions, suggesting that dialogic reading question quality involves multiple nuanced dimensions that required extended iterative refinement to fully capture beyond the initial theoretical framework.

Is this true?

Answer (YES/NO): NO